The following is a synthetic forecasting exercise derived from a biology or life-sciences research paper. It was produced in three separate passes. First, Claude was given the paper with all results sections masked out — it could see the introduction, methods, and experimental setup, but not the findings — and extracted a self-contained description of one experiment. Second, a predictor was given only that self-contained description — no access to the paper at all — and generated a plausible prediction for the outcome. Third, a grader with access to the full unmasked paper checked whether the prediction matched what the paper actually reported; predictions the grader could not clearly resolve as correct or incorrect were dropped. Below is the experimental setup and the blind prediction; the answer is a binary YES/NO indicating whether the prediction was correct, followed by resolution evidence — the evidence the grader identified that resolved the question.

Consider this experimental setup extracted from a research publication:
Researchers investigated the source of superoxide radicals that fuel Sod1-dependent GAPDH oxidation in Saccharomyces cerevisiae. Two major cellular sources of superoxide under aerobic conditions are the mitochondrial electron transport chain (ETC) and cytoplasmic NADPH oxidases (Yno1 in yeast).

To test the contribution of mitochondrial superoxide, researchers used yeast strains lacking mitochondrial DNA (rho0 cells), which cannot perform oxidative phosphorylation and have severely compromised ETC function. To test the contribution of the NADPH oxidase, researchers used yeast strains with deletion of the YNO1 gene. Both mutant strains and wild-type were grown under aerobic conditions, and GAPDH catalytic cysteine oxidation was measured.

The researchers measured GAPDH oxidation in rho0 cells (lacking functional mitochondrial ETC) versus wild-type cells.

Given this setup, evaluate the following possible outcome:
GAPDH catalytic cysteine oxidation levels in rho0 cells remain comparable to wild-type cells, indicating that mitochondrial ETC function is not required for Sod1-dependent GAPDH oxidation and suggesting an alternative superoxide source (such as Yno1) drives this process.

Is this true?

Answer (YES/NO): NO